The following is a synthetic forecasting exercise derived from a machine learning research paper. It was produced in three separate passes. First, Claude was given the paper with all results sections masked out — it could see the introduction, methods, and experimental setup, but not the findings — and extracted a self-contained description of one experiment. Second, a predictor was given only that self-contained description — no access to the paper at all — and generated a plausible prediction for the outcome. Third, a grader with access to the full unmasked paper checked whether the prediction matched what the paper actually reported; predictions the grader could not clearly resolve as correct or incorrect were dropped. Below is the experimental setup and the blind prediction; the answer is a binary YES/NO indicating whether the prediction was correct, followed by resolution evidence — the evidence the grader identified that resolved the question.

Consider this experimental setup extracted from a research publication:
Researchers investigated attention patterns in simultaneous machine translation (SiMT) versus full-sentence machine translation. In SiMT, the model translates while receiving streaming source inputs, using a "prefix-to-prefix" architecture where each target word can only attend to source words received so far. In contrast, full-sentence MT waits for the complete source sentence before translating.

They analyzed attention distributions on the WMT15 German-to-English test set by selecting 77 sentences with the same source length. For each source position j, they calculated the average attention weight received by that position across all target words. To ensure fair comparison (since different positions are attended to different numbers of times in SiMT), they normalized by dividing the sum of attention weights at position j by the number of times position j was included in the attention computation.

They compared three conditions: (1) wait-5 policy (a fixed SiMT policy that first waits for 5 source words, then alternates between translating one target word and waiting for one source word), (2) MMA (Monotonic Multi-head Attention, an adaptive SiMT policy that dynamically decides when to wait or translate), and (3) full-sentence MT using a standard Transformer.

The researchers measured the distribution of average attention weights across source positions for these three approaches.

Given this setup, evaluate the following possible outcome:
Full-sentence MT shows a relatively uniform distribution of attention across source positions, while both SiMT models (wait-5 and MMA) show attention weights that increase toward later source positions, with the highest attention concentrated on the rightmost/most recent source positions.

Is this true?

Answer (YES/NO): NO